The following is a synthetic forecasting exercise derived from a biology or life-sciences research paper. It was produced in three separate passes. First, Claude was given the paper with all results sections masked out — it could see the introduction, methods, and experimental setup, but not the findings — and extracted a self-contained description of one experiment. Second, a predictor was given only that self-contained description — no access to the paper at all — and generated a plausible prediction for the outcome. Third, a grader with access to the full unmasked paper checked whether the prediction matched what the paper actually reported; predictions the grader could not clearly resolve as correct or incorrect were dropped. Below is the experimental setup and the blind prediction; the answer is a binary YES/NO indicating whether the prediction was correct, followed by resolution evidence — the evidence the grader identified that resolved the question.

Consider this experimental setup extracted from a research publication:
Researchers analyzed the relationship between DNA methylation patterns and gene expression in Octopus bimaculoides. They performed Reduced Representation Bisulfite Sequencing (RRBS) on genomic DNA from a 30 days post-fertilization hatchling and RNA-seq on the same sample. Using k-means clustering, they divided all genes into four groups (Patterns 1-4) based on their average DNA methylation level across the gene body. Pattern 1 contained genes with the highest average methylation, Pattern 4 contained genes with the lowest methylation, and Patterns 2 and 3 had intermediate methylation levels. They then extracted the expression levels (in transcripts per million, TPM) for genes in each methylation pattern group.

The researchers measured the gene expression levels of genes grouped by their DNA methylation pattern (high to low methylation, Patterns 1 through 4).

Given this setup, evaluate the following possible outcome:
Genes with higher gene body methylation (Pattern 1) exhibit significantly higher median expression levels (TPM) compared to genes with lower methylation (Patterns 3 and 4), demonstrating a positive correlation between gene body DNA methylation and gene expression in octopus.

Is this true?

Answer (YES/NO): YES